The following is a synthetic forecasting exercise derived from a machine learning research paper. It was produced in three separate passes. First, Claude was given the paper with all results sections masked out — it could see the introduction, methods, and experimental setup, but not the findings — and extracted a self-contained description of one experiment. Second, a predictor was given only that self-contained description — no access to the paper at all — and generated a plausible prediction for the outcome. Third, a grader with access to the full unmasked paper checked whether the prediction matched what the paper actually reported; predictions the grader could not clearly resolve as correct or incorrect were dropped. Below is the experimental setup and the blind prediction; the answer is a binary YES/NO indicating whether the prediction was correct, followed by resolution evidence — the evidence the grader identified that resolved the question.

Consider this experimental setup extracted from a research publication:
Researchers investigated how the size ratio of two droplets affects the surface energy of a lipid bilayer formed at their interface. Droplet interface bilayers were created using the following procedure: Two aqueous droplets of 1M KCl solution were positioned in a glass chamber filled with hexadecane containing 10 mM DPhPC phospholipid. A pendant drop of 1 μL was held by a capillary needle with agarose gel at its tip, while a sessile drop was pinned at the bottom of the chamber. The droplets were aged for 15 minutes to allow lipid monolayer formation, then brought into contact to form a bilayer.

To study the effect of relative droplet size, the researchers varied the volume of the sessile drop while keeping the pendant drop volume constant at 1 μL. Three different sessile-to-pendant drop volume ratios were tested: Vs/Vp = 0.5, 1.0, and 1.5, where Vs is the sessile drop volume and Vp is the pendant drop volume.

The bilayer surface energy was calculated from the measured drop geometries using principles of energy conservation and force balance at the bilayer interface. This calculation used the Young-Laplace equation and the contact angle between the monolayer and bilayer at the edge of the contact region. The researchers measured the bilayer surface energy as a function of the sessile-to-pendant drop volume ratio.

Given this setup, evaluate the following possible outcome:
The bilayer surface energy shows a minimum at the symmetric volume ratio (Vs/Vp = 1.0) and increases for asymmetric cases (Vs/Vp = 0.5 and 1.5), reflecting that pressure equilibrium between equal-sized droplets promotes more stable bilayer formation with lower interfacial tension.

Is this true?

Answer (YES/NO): NO